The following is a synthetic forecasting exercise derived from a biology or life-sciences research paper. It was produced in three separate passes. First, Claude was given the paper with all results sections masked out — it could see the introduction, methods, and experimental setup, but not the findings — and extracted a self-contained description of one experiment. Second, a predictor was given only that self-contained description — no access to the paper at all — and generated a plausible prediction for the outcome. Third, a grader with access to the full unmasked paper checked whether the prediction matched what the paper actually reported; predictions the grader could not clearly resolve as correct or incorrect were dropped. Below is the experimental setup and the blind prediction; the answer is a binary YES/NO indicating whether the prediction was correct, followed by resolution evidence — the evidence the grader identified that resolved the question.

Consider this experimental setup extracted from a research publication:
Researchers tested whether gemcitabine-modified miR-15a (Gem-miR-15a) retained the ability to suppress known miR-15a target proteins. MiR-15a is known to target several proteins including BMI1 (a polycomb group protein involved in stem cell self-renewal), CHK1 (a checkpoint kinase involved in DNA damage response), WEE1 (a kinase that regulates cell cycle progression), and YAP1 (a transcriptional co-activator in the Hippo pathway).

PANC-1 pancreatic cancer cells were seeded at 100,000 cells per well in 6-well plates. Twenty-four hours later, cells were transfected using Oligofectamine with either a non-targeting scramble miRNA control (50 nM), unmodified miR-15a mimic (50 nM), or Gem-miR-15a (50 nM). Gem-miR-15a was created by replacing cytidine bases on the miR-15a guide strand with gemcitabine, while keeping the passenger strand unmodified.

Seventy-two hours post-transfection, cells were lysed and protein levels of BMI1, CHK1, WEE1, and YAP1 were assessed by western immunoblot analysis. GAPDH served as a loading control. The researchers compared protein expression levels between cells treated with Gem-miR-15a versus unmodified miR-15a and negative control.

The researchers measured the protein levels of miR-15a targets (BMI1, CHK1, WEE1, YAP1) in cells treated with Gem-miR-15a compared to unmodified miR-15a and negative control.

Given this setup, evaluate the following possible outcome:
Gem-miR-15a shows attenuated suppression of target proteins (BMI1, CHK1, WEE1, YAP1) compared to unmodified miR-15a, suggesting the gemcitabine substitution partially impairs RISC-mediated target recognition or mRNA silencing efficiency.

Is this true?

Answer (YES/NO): NO